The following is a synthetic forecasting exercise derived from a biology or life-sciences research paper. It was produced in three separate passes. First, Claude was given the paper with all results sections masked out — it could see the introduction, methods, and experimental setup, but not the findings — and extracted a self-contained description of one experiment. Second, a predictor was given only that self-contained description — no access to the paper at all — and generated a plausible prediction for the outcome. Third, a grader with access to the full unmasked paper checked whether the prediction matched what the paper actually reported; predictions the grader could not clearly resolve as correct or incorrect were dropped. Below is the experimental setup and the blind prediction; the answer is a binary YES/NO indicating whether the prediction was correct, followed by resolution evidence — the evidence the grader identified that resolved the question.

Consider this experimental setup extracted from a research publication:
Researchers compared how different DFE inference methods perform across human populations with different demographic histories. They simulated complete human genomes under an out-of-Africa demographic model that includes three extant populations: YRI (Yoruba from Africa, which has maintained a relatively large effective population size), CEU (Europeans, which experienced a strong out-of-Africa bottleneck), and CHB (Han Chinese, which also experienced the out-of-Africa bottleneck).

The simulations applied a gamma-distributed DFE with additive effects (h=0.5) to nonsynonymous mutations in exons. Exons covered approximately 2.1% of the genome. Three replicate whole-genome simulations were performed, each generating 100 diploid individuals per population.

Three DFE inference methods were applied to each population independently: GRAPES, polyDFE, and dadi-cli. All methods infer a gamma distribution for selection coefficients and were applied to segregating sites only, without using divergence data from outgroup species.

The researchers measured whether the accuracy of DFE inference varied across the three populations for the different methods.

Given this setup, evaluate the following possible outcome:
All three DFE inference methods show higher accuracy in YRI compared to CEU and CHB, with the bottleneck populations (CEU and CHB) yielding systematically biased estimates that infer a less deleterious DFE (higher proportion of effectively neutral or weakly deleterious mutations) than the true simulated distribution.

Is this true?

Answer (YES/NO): NO